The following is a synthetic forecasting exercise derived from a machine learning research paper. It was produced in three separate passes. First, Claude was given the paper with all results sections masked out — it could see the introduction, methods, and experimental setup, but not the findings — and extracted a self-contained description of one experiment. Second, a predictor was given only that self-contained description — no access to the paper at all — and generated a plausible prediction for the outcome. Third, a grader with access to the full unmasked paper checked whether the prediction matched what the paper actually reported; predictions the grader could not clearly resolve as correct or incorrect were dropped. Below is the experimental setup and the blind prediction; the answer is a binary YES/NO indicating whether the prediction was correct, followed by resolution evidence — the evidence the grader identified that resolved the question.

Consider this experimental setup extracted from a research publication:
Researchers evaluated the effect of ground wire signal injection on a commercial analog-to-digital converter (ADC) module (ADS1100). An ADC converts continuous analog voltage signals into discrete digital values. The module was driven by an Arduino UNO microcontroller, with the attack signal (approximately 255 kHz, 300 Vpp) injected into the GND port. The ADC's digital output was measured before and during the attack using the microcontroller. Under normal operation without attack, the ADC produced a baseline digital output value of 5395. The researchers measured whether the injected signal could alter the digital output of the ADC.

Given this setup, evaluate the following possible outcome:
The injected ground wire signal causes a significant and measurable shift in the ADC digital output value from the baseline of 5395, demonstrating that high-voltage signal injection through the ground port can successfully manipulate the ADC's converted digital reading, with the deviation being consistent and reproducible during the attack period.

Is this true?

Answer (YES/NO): YES